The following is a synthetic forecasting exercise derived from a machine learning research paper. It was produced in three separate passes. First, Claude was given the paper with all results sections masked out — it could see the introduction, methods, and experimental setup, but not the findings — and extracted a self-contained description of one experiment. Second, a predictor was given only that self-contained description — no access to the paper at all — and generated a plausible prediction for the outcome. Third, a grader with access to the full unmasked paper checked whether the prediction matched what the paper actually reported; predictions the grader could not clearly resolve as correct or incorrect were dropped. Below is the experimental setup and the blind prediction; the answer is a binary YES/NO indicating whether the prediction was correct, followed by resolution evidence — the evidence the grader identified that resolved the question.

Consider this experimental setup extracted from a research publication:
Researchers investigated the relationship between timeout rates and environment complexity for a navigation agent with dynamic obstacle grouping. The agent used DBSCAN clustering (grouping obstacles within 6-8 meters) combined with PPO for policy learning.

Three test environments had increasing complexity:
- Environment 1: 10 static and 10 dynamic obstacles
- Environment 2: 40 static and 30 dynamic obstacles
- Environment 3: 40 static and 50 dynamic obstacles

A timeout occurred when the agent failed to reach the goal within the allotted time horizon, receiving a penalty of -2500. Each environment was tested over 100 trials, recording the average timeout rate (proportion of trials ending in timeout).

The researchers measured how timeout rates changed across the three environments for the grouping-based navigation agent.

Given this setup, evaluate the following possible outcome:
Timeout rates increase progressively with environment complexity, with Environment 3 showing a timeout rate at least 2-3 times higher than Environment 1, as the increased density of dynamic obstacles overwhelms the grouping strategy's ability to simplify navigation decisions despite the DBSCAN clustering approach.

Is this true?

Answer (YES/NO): NO